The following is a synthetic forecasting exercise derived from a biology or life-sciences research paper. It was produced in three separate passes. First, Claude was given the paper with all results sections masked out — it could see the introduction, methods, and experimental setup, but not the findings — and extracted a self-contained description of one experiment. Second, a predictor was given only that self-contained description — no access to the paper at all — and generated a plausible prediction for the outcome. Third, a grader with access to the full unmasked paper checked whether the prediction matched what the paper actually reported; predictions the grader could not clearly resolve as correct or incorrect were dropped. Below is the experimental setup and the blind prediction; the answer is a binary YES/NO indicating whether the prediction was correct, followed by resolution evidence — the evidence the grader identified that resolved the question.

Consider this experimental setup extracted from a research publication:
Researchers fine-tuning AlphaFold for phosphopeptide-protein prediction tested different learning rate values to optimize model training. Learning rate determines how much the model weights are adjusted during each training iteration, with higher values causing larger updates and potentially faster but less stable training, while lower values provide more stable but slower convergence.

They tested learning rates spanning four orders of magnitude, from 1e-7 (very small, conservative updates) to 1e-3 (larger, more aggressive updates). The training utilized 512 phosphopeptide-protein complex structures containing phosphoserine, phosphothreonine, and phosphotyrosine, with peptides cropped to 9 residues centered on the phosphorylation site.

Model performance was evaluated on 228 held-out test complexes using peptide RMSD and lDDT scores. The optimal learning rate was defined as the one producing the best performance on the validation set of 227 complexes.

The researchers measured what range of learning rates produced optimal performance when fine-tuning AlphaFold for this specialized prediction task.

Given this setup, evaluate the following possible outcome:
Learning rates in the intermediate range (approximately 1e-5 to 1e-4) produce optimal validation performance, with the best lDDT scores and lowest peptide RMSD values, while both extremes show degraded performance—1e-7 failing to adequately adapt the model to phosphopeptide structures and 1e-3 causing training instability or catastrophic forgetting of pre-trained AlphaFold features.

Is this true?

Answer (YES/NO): NO